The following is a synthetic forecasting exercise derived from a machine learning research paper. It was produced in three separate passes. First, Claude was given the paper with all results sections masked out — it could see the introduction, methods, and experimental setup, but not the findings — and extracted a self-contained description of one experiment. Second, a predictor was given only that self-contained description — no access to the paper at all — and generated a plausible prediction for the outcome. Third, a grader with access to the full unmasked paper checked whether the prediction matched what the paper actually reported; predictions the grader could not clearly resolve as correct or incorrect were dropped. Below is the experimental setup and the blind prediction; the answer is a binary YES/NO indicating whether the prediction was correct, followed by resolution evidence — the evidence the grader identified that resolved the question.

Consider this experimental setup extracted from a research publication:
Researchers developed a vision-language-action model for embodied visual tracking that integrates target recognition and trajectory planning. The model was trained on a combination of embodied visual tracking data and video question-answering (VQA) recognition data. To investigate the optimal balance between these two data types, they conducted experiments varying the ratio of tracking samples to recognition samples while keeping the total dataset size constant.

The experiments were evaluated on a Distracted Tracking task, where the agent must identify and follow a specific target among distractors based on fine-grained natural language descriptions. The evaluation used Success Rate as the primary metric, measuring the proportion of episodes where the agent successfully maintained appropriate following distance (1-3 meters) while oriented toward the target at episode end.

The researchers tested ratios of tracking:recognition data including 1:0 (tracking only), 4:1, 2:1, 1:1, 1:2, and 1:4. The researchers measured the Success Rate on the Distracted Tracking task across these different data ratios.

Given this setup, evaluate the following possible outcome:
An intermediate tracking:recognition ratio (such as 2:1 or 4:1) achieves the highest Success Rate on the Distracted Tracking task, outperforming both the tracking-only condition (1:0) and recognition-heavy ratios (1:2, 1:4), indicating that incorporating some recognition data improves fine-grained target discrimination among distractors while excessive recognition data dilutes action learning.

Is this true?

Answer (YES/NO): NO